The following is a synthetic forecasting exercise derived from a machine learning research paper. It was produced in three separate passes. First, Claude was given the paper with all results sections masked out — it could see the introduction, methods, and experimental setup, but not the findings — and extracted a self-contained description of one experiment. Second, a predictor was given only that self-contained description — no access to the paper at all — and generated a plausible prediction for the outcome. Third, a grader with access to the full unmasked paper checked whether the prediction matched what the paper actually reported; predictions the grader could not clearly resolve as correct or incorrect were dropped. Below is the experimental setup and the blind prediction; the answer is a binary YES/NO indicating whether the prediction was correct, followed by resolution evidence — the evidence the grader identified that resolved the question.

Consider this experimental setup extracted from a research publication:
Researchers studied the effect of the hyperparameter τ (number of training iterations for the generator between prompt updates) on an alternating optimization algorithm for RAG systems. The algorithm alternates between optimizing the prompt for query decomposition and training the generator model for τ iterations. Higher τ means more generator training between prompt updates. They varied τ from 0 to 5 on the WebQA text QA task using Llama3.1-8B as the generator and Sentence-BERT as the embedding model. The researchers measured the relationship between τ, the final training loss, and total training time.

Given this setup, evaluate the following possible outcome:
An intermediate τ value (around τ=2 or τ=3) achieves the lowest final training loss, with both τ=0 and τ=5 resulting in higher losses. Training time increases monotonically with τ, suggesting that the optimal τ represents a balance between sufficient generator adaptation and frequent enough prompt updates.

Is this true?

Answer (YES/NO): NO